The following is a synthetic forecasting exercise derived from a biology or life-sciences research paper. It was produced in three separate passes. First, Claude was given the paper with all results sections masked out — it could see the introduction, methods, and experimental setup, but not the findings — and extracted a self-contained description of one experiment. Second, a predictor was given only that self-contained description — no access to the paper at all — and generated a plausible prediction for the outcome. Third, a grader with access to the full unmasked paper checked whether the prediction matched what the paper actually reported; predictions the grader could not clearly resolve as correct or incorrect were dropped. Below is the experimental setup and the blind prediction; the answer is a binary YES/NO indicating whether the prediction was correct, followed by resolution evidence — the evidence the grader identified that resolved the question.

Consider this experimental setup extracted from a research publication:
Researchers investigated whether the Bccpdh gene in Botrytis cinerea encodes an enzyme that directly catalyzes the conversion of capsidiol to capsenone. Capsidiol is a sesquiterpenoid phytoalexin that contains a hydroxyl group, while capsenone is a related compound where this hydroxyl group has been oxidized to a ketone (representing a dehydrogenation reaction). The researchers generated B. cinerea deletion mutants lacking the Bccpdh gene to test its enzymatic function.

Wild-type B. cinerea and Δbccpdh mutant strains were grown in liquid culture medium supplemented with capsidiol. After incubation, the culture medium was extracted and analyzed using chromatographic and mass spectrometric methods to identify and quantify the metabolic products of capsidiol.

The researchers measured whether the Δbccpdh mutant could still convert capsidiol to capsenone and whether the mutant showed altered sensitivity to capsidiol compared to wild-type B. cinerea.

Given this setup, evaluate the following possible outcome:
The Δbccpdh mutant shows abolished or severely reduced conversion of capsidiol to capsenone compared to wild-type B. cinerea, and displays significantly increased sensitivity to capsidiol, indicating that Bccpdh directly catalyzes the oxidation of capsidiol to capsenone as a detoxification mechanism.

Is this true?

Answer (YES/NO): NO